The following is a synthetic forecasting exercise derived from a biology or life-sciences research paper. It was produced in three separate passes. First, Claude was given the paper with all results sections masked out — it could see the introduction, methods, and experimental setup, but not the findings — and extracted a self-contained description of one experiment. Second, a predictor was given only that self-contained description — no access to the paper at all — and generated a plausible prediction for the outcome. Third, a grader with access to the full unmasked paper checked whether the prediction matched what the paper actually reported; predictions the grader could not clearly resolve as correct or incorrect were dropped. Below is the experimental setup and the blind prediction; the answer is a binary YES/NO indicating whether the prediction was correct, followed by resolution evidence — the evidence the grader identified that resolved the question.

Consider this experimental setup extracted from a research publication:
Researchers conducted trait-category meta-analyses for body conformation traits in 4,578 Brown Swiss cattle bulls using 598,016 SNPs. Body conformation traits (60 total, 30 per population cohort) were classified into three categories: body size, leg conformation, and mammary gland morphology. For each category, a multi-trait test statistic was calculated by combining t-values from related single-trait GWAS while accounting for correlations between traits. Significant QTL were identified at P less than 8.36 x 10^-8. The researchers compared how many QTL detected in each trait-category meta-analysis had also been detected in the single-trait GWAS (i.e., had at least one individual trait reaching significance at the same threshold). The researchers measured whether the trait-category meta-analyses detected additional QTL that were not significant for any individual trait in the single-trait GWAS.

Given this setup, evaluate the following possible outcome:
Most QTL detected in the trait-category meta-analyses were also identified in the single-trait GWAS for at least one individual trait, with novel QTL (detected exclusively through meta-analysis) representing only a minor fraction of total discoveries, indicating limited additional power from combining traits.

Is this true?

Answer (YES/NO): NO